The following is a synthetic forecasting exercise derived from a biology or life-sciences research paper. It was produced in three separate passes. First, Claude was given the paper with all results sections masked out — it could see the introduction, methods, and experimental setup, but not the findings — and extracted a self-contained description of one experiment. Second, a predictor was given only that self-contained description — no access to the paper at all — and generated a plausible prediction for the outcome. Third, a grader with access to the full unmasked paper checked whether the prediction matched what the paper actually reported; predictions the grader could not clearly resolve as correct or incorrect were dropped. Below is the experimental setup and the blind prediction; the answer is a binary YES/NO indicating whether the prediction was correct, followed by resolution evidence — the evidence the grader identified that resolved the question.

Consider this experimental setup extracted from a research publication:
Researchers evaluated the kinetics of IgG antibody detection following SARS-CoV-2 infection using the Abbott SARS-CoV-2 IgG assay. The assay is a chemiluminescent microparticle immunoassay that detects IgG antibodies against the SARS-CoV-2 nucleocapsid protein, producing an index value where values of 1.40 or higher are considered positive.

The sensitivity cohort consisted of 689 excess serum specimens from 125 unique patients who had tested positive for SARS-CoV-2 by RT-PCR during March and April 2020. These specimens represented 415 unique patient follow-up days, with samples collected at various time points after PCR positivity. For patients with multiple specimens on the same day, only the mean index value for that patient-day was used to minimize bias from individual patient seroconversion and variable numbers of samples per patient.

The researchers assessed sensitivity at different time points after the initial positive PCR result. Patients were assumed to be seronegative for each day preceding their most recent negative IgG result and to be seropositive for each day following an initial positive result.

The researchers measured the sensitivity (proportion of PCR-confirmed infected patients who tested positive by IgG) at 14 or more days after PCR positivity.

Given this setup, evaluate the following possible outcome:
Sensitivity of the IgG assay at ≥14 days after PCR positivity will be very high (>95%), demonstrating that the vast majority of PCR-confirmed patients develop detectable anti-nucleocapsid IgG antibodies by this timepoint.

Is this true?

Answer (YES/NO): YES